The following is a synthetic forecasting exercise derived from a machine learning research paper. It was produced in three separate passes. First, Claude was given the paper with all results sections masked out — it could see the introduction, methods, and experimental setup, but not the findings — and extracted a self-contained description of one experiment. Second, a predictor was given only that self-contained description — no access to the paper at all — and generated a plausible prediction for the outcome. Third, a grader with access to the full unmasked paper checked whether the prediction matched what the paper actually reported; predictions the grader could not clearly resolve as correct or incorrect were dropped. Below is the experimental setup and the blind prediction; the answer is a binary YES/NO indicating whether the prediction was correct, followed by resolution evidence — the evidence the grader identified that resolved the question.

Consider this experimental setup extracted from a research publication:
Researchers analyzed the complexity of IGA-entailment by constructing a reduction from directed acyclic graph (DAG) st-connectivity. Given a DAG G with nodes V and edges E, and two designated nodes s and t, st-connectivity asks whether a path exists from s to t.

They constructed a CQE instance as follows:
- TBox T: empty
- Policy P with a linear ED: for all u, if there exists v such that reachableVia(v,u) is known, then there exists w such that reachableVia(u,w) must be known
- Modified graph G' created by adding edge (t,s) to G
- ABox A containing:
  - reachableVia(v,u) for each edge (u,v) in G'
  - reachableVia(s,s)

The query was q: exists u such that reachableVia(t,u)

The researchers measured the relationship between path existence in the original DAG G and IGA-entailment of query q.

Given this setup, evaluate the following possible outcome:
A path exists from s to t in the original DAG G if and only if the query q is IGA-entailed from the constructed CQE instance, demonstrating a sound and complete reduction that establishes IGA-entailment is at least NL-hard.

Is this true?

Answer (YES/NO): YES